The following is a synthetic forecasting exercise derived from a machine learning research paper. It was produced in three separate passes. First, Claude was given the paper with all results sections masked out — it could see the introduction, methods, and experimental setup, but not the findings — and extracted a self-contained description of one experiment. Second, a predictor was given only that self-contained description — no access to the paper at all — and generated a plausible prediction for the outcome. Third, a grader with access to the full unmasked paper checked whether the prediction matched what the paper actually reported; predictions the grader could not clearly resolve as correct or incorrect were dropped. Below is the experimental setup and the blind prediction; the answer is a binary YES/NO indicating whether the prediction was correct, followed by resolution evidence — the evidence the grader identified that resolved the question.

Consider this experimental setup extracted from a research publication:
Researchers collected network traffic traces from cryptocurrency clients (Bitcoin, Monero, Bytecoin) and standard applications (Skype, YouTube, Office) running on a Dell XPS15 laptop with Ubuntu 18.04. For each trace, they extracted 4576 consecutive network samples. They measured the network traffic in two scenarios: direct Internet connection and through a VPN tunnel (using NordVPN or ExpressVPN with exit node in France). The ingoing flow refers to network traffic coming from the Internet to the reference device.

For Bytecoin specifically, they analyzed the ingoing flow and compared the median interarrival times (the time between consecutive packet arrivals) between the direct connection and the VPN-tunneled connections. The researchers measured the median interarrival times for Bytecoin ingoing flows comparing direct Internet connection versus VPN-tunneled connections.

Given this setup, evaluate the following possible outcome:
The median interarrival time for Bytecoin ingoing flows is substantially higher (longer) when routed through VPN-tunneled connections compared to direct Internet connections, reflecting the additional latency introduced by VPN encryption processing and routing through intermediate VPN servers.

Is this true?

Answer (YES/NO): NO